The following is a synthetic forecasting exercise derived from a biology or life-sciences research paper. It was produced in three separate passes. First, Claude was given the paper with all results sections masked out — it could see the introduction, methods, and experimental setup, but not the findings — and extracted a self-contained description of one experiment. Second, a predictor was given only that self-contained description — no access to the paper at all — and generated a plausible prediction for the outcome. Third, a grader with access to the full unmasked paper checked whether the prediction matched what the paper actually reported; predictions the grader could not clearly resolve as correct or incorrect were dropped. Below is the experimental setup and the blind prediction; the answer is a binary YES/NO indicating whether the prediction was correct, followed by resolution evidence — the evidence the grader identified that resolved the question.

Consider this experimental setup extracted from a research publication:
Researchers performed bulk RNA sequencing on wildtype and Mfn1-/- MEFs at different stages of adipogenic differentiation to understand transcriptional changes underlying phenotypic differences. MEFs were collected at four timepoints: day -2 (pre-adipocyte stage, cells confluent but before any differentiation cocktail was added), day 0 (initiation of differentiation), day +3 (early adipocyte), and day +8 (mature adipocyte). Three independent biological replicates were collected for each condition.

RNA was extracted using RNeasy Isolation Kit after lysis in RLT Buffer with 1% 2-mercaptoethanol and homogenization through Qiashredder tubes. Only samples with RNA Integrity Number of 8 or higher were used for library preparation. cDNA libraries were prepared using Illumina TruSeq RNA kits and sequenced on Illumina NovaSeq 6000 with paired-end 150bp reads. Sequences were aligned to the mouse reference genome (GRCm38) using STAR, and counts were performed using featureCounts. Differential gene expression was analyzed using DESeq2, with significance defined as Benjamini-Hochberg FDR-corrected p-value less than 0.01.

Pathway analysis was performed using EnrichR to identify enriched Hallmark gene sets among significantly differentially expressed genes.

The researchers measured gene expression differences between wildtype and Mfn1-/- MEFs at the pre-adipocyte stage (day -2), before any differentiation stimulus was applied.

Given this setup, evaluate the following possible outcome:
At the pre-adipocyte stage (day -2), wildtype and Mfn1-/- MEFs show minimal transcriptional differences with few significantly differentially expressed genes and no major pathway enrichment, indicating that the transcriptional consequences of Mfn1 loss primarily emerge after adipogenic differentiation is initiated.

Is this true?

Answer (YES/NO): NO